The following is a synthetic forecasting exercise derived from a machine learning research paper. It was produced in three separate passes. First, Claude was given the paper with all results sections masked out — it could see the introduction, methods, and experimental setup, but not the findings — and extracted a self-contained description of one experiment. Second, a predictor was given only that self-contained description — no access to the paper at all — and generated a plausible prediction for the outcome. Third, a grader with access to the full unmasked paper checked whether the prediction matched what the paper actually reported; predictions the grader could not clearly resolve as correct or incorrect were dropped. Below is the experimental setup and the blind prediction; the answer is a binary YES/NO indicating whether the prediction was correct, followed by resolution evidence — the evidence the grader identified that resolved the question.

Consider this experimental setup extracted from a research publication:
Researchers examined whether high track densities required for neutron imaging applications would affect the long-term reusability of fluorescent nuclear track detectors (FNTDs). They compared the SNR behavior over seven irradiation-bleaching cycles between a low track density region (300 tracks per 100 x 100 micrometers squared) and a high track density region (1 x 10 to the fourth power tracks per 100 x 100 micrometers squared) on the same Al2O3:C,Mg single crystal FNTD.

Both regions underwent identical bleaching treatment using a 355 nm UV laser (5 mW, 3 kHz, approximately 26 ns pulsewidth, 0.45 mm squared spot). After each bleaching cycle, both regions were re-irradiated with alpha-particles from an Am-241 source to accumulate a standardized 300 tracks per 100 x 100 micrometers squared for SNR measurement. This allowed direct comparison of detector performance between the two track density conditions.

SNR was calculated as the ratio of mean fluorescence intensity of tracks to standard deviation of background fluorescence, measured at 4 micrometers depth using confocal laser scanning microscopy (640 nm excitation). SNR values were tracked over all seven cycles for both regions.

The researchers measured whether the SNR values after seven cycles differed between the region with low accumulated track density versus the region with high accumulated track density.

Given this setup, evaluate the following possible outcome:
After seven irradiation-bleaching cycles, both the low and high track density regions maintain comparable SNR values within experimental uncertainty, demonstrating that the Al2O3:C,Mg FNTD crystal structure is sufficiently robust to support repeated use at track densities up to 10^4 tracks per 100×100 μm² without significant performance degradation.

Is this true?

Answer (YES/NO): NO